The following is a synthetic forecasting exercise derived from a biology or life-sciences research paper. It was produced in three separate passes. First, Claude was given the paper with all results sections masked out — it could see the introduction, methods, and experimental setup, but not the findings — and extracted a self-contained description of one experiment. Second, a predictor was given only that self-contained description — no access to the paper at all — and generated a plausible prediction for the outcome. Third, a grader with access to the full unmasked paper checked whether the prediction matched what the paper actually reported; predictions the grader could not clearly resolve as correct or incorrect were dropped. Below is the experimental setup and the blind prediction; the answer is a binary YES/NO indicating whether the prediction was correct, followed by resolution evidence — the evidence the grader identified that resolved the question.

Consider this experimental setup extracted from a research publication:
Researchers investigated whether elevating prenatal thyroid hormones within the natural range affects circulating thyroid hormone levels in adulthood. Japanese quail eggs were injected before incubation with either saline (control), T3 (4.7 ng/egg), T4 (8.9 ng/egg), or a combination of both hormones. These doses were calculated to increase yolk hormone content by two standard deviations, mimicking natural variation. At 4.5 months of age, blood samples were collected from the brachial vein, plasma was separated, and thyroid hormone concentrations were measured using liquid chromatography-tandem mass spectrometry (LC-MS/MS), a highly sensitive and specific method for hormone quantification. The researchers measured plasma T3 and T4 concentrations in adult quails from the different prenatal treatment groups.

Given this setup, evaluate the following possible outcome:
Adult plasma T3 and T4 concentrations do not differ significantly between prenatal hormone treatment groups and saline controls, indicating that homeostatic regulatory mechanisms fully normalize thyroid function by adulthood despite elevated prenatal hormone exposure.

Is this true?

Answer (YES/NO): YES